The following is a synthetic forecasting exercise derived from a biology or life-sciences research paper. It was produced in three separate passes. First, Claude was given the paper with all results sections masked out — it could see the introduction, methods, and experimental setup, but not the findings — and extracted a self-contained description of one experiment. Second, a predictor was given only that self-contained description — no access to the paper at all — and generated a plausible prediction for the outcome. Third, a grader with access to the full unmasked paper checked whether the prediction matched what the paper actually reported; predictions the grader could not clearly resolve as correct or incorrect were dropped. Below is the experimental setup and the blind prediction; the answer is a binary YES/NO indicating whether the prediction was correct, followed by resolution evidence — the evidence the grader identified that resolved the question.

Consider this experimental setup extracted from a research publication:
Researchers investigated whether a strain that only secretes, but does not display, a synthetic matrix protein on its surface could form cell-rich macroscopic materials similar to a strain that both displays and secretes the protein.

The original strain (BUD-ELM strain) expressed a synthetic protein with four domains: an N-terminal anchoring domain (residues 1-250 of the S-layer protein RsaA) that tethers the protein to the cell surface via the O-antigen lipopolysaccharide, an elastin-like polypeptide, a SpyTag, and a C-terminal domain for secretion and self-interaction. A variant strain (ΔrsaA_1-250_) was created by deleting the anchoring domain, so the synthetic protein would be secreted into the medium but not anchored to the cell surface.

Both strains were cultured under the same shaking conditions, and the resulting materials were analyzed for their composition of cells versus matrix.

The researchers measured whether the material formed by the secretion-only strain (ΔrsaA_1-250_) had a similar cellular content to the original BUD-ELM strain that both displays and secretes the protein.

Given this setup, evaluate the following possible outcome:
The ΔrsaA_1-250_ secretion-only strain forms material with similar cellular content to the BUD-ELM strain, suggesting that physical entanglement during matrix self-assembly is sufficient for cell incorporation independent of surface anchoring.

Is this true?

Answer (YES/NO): NO